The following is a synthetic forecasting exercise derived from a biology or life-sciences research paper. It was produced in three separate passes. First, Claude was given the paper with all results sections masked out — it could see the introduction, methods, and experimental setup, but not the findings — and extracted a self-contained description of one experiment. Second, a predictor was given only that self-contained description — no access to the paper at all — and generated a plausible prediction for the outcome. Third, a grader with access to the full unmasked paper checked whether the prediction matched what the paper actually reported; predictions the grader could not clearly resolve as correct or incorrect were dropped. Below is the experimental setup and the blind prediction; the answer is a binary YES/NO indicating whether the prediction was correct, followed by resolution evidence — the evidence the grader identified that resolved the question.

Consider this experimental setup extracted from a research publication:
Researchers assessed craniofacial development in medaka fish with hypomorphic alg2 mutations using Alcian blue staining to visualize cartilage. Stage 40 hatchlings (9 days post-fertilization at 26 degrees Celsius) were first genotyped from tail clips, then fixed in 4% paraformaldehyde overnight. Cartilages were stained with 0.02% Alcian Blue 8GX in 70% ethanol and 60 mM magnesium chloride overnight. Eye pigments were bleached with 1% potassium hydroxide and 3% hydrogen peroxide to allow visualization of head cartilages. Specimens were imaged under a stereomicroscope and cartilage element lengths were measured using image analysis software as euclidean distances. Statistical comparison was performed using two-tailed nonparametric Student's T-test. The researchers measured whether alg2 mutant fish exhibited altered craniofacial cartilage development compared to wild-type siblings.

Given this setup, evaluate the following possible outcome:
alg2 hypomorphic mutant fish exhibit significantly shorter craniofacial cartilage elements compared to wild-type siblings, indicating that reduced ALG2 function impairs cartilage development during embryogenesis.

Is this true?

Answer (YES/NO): YES